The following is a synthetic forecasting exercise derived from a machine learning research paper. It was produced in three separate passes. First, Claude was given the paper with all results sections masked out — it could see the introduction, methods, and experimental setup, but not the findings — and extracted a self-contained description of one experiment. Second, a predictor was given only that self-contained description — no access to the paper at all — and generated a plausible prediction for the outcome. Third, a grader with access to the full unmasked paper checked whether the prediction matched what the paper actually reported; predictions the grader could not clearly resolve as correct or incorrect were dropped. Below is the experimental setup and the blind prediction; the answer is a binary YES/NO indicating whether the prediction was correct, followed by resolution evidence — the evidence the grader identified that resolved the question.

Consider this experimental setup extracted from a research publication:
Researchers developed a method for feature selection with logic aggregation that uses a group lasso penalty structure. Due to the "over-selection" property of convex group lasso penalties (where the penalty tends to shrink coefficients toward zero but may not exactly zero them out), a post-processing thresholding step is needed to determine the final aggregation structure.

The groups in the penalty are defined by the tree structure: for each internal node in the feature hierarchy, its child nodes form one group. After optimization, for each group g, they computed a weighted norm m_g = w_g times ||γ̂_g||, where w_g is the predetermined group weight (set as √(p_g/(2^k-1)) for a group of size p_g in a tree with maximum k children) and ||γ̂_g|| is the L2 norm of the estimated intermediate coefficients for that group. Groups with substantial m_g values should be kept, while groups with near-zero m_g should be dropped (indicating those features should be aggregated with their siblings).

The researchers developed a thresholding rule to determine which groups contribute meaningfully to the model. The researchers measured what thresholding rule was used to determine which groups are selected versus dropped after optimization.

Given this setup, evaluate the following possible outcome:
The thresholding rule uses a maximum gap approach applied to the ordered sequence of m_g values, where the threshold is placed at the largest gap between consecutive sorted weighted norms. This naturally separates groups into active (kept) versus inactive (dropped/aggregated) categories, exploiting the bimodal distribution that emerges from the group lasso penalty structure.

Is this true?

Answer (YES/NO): NO